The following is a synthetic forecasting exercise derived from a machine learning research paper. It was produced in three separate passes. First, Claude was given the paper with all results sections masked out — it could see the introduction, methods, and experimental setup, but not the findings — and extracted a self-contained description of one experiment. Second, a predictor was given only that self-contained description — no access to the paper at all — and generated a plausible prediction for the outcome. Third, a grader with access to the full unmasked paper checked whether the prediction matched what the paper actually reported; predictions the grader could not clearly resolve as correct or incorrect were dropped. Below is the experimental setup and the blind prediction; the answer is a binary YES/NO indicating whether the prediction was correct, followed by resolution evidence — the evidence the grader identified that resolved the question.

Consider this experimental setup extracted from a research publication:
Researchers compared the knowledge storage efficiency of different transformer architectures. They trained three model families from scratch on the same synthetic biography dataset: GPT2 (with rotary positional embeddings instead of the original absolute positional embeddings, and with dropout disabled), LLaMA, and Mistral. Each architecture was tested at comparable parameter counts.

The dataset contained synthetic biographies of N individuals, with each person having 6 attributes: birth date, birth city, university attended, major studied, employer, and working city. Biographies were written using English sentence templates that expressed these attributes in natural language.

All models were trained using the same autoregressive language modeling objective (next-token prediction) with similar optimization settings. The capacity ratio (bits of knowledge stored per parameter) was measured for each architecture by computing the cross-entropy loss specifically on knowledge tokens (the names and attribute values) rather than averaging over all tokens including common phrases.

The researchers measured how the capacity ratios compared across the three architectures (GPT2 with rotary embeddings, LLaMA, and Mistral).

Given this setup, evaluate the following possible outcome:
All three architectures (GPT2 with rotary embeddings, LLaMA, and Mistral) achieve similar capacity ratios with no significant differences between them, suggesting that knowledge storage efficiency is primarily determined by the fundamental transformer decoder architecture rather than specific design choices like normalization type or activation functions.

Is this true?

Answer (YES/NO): NO